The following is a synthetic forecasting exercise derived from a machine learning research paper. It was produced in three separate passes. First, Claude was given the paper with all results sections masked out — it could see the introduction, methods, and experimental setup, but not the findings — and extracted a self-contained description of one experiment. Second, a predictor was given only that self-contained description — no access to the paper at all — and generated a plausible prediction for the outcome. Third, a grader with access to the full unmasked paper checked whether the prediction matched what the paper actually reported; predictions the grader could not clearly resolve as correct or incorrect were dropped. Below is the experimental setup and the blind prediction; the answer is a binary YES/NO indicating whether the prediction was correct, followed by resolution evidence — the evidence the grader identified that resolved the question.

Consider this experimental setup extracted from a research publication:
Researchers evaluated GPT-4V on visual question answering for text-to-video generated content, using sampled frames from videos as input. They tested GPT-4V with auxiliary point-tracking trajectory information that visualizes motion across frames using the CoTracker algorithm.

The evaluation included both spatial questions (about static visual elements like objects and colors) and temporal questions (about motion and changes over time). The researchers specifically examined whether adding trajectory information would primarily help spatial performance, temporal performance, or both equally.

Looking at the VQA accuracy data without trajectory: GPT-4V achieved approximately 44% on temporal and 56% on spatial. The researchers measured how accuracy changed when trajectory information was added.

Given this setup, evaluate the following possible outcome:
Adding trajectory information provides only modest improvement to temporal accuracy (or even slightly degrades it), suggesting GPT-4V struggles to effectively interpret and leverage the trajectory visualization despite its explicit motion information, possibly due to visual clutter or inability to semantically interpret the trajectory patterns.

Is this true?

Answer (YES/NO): NO